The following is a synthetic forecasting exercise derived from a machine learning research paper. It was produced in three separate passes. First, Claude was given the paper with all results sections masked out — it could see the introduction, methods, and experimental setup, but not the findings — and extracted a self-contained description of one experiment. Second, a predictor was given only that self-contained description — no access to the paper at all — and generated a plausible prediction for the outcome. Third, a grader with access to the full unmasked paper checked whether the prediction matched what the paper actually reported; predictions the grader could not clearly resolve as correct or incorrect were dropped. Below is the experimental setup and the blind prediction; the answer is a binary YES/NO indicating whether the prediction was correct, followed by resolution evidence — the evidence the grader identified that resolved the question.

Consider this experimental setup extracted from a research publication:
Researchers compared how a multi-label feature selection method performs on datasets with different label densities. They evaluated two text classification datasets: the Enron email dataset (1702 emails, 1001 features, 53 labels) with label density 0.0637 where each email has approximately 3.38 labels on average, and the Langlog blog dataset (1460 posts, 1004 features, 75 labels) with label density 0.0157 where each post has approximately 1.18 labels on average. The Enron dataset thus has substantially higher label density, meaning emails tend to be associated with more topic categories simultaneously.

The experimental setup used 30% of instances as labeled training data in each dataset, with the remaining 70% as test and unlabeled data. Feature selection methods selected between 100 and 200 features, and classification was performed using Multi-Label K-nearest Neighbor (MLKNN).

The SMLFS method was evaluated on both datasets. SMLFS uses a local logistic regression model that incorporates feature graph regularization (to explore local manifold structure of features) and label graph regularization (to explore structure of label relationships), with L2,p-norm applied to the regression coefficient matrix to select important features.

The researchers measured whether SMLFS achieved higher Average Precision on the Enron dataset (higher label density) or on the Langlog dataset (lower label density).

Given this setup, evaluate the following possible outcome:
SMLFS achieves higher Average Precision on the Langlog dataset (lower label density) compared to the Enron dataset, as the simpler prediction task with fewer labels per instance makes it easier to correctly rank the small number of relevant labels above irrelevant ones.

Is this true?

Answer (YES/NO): NO